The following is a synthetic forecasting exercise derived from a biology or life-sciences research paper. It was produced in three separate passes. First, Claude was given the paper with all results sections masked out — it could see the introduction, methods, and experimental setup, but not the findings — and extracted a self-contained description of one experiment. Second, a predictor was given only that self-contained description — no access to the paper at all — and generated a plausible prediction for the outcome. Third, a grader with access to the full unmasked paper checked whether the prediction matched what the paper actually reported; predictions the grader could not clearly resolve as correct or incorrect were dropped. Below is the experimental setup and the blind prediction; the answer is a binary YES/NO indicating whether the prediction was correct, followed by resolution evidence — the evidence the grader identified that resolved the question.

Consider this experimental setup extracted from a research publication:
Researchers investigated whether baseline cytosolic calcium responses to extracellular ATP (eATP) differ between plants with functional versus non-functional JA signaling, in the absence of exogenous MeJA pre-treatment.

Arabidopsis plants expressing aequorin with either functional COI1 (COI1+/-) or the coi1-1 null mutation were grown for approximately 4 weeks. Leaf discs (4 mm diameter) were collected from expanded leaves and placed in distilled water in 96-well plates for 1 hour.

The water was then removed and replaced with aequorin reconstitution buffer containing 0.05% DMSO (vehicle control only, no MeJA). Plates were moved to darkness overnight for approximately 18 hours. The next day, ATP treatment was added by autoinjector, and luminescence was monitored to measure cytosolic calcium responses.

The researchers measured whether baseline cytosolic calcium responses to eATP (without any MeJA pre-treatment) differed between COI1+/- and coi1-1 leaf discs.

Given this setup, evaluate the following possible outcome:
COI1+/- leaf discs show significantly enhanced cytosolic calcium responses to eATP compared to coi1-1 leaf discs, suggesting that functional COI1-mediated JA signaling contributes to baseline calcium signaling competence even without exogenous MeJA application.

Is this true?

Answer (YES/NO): NO